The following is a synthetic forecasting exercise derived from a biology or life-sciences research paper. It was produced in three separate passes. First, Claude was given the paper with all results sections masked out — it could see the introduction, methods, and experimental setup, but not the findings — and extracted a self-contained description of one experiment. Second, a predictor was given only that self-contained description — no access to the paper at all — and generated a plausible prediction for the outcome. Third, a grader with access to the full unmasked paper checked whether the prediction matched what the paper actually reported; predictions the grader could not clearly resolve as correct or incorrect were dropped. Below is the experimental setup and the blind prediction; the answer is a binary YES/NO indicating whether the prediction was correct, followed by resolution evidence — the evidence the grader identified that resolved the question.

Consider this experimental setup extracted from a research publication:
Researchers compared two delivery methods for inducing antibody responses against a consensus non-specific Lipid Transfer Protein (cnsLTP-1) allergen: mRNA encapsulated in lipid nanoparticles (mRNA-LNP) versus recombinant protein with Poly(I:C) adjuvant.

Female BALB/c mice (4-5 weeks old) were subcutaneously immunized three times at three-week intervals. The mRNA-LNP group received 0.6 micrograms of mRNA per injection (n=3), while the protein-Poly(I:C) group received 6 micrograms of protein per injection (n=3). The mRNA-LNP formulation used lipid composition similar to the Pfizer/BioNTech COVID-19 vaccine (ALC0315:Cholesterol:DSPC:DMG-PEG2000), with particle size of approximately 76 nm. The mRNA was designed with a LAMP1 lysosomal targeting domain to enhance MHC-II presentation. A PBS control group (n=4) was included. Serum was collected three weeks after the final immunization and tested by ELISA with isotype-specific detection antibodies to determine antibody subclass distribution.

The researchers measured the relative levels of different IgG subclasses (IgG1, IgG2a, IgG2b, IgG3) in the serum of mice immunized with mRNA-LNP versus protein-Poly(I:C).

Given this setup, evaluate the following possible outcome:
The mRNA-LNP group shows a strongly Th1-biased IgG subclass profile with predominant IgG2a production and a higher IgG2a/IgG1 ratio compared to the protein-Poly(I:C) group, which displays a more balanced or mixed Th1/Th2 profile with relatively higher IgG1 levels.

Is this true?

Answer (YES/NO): YES